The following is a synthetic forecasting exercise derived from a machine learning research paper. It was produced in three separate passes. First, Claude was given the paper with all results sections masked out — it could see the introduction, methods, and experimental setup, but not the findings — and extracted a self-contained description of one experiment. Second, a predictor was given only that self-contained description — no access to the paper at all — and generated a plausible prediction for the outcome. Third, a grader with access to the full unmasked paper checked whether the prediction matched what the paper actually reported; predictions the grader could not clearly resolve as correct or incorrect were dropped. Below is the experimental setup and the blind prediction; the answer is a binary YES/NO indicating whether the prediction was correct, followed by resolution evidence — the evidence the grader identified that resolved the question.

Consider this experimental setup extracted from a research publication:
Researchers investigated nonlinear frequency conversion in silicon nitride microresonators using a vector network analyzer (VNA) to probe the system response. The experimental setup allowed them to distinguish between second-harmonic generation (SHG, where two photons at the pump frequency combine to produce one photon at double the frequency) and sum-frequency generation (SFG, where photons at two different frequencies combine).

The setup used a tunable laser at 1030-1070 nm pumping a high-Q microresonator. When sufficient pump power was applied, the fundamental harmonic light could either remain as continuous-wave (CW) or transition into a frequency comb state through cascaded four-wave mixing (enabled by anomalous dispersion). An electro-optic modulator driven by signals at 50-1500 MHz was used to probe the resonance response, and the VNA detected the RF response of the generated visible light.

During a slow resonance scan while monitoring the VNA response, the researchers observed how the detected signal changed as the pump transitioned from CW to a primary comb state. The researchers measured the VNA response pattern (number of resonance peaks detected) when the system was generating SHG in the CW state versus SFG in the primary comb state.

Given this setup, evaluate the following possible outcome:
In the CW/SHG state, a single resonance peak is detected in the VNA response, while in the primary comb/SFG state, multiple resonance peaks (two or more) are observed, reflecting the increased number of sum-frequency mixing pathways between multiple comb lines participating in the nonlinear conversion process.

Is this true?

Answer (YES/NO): YES